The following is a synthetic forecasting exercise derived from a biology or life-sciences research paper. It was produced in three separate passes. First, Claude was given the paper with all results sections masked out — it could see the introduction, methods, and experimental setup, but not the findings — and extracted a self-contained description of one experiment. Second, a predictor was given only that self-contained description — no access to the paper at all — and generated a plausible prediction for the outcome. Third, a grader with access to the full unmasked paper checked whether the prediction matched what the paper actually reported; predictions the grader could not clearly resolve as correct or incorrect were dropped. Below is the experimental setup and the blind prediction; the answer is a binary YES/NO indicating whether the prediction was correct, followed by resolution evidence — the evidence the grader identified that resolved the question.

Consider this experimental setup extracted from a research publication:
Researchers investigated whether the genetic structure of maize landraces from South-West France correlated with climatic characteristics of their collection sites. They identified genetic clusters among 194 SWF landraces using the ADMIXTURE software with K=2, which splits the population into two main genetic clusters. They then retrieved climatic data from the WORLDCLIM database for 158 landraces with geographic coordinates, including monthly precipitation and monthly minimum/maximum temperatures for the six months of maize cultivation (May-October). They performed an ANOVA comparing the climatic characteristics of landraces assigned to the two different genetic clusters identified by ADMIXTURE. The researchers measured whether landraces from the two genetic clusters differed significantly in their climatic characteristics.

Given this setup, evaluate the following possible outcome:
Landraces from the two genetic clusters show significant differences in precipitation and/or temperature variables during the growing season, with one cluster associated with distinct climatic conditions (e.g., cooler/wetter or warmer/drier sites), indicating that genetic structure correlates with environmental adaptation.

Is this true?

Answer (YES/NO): NO